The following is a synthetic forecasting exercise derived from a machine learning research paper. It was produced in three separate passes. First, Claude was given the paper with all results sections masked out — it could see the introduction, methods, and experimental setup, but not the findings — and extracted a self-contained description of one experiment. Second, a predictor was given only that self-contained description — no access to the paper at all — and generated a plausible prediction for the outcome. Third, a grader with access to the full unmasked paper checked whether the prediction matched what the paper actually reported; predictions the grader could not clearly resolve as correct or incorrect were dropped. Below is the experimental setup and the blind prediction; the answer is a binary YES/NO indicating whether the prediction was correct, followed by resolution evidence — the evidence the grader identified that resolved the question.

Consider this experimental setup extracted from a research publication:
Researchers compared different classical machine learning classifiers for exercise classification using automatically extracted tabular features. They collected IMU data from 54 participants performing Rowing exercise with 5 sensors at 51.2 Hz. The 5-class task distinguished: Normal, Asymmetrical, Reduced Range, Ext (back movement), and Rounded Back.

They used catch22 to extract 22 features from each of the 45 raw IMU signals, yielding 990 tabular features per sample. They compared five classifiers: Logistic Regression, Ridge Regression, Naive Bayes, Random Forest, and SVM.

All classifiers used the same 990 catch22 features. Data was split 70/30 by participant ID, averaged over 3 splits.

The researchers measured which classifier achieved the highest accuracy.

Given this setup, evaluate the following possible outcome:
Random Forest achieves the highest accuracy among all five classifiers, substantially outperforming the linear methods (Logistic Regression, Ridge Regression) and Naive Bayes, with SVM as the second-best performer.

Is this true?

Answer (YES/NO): NO